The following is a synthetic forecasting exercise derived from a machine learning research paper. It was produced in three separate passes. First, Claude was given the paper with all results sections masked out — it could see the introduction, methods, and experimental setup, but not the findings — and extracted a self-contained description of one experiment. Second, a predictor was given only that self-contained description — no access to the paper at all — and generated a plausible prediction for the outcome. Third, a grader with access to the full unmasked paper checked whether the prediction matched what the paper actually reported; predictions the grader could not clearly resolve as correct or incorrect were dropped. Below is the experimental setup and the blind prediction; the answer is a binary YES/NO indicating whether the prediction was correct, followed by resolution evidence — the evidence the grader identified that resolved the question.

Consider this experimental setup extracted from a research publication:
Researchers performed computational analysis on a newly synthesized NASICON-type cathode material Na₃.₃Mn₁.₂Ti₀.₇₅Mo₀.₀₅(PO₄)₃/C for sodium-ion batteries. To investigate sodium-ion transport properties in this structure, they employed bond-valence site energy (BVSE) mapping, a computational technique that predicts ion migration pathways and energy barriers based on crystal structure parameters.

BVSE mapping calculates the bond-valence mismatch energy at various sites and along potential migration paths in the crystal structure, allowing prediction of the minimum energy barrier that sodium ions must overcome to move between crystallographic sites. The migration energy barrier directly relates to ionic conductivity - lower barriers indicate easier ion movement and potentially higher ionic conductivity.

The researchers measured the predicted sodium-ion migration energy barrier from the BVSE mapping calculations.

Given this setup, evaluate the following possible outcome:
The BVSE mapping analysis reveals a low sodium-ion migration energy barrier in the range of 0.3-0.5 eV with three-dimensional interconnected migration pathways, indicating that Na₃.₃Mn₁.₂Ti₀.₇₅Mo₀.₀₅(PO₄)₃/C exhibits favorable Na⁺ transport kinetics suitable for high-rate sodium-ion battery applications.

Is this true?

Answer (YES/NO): NO